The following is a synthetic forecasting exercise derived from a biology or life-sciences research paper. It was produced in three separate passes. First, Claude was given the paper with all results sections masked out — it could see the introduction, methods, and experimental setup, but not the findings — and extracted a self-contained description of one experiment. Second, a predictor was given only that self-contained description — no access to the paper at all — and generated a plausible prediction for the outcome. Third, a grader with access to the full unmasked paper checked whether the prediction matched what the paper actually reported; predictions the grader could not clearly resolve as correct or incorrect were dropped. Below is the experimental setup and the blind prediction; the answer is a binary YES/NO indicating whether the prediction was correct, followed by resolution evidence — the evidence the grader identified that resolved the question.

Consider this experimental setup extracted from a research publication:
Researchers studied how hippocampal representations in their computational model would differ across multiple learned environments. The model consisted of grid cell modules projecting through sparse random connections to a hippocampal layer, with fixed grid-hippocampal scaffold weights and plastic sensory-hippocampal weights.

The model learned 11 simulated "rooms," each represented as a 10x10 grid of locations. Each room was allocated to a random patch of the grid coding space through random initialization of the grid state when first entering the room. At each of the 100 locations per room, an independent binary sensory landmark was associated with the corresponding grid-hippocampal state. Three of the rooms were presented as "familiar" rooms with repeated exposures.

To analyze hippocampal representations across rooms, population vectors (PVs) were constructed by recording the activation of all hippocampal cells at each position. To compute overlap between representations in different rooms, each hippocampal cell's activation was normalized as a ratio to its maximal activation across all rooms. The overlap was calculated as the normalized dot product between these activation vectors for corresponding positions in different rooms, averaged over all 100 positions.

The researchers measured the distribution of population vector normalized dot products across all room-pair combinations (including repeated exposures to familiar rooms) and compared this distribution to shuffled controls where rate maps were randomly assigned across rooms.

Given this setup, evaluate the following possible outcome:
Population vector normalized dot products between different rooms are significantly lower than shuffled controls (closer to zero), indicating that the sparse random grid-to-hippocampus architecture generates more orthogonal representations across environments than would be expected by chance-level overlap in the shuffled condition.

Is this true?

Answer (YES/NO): NO